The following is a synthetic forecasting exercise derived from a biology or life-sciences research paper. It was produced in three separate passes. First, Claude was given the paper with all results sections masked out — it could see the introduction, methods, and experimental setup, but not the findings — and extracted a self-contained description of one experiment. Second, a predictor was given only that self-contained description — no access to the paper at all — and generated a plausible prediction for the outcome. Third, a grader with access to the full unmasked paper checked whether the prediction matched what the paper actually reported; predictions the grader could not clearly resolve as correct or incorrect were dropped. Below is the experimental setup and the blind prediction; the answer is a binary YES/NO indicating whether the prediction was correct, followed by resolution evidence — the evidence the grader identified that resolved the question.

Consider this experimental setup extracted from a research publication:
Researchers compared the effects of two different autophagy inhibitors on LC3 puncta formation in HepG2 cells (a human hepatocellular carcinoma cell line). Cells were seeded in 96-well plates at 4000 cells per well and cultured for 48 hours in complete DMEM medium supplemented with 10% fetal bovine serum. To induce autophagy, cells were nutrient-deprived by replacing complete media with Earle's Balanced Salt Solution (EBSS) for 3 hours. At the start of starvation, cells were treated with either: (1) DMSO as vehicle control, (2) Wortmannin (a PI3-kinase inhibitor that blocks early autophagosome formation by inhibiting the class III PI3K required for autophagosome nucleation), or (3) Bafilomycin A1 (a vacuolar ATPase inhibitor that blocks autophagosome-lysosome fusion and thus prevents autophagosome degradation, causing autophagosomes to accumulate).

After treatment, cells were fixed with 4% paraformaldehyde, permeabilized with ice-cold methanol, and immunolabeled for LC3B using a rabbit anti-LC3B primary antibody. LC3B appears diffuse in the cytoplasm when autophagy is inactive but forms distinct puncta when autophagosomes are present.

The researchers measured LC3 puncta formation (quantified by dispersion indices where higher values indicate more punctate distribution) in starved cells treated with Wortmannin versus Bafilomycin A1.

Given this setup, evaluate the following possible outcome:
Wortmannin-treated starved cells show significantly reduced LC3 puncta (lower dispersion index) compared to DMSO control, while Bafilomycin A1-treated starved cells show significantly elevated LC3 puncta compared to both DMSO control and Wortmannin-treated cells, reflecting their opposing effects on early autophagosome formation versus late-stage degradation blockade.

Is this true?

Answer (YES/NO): YES